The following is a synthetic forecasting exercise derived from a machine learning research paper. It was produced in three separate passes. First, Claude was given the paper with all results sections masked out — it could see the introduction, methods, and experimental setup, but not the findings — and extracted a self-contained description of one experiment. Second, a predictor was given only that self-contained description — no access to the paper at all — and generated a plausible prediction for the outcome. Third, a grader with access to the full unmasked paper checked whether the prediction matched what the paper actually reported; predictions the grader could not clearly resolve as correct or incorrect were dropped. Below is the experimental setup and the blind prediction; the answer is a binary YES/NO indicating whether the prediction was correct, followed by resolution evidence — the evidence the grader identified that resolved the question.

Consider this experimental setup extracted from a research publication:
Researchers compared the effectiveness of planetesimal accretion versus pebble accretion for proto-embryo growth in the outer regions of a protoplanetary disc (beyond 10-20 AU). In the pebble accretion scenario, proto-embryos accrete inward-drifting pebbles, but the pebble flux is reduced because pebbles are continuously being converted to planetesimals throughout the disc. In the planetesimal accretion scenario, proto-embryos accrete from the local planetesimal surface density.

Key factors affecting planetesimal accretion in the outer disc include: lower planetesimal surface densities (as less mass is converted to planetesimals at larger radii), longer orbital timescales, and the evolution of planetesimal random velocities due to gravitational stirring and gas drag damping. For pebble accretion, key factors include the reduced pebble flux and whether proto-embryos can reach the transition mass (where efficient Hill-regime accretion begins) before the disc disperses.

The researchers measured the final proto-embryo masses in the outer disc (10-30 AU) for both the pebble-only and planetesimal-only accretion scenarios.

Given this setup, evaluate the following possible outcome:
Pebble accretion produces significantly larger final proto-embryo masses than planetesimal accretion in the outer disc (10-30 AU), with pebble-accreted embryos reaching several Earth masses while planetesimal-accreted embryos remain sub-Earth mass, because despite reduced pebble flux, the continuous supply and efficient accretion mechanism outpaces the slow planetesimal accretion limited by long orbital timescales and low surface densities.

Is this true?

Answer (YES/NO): NO